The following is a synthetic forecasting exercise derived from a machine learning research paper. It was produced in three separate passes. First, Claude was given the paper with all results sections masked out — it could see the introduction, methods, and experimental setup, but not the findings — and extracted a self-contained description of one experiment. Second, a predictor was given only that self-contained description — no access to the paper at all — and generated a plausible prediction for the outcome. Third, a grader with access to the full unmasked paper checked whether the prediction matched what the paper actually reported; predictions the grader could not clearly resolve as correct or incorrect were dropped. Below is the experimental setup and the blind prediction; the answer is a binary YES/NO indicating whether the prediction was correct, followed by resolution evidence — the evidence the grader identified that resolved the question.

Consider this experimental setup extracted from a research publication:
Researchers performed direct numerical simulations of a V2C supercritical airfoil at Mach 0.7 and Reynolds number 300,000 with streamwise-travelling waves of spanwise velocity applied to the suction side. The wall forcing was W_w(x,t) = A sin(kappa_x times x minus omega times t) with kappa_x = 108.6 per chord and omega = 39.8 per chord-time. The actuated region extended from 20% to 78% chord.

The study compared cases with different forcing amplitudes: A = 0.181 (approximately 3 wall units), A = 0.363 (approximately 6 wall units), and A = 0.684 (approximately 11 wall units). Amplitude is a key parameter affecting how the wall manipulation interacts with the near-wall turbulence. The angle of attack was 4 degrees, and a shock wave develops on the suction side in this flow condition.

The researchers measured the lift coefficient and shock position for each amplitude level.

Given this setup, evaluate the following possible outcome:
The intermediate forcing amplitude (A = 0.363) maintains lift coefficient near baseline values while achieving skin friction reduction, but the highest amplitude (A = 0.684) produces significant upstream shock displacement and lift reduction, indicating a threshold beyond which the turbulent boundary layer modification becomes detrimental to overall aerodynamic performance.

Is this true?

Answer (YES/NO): NO